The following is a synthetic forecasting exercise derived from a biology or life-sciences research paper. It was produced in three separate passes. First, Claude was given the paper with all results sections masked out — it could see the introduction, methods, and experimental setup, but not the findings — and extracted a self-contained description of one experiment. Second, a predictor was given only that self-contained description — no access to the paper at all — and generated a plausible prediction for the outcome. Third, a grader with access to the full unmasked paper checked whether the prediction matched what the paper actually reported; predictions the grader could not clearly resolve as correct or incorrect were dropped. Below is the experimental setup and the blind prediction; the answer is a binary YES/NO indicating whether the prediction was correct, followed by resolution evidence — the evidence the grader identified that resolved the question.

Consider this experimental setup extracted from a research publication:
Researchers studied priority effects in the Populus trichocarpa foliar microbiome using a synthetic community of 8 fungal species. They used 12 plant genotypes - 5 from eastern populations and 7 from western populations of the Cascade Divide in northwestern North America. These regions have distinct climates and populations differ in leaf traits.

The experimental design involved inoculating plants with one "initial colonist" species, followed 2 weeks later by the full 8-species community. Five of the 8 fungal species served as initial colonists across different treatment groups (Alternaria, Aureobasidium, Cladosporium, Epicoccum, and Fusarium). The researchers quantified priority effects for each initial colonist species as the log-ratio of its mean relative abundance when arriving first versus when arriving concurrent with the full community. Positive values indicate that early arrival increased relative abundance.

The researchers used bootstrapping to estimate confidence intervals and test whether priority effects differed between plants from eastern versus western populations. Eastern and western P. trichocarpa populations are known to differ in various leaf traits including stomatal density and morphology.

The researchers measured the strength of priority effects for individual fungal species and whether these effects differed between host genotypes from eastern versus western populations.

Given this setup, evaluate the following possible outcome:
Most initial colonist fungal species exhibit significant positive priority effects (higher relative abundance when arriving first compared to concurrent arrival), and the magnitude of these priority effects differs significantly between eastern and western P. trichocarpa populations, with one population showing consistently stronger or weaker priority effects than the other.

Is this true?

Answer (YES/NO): NO